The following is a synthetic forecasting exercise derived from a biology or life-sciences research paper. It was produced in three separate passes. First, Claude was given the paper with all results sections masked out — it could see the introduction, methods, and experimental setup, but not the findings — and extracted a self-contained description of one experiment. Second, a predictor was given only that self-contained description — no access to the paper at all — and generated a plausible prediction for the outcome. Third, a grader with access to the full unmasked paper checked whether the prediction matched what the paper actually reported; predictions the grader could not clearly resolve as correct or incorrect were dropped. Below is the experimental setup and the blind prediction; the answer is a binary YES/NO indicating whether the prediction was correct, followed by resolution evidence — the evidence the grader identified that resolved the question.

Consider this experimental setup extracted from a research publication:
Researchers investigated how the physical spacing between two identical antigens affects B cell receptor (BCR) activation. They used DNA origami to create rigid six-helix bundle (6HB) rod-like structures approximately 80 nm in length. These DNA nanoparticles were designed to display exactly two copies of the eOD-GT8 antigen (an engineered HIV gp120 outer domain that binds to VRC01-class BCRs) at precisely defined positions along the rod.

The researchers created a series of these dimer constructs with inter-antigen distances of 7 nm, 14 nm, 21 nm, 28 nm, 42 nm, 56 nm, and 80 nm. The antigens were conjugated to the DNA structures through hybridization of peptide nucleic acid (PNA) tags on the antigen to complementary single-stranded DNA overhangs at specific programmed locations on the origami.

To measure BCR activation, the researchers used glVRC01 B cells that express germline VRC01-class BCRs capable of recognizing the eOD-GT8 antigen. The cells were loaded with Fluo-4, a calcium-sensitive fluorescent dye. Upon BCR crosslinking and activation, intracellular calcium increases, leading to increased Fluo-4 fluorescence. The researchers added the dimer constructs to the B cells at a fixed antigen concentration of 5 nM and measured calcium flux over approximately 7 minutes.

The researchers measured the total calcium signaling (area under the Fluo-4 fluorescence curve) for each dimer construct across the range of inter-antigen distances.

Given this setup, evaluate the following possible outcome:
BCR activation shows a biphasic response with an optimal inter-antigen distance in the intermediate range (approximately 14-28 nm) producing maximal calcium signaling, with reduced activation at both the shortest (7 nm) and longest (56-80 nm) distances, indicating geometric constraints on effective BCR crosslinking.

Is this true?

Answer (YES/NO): NO